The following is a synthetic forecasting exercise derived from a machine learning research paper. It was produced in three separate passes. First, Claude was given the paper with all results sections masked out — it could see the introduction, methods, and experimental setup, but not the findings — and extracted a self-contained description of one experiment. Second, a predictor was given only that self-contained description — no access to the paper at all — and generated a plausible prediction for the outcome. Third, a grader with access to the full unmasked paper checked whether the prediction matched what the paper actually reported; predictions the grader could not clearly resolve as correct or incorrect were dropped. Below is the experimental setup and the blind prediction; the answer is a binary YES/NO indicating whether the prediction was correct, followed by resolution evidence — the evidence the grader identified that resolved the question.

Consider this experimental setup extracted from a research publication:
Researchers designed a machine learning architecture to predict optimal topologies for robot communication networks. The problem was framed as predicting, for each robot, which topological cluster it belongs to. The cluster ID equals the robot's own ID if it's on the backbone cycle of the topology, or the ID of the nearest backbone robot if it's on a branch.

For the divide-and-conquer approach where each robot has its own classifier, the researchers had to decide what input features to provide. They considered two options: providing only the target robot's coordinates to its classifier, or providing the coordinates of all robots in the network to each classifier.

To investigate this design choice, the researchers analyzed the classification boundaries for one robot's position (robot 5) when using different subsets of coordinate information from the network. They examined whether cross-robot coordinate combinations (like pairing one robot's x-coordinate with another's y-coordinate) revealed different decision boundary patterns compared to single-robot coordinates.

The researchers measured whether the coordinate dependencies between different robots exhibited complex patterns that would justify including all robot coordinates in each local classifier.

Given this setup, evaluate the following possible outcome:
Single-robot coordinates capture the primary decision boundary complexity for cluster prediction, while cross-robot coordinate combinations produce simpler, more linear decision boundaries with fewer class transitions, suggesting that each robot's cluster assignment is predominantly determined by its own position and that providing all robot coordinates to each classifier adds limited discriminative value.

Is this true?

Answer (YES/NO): NO